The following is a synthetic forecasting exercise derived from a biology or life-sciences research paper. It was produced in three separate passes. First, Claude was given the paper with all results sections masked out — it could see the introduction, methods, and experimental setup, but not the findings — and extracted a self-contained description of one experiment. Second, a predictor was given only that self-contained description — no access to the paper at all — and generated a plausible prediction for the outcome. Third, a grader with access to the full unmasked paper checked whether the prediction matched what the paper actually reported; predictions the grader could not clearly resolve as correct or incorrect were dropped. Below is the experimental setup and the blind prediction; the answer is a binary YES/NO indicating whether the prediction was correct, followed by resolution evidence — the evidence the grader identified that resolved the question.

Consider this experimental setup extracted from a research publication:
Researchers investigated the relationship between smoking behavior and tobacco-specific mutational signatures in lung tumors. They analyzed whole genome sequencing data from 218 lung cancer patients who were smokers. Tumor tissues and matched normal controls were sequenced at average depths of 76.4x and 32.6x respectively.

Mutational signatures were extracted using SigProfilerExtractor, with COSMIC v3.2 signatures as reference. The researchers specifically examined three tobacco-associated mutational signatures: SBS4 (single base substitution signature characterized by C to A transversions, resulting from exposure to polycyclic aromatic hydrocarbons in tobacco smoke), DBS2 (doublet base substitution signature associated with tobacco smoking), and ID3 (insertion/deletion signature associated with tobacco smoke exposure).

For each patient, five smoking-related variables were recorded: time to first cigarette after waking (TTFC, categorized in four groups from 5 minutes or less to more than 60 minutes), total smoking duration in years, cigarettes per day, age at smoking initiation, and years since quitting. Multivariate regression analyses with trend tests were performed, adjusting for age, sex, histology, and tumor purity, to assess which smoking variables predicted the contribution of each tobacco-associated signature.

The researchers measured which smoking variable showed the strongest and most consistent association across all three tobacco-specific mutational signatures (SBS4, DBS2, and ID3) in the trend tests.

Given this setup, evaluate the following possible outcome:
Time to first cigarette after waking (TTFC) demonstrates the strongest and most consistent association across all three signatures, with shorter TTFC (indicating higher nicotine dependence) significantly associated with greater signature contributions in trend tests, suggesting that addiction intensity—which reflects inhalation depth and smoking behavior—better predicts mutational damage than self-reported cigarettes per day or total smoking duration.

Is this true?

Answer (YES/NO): YES